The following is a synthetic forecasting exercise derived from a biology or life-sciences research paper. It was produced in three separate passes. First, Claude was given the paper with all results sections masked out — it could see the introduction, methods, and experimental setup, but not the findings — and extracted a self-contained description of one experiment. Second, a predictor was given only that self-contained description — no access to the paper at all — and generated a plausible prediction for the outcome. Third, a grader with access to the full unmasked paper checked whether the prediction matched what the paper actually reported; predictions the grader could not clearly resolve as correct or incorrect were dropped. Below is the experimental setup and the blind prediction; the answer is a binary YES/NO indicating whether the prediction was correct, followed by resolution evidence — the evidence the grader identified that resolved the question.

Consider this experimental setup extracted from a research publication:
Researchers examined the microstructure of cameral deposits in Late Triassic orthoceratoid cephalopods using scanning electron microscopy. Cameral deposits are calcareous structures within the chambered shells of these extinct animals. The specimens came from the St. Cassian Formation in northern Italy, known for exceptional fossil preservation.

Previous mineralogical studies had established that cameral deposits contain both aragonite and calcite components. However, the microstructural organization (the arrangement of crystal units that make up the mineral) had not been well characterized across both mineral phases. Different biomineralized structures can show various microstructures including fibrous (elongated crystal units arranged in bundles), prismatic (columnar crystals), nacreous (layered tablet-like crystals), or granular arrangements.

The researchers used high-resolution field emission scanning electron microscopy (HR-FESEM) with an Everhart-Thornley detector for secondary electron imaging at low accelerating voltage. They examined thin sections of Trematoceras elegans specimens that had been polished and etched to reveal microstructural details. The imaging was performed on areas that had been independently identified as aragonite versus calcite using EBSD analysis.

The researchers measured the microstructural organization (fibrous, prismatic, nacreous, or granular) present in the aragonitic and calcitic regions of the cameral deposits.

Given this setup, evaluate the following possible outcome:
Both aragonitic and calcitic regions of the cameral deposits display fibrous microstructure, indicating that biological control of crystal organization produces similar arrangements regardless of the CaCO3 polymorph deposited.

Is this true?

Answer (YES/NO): YES